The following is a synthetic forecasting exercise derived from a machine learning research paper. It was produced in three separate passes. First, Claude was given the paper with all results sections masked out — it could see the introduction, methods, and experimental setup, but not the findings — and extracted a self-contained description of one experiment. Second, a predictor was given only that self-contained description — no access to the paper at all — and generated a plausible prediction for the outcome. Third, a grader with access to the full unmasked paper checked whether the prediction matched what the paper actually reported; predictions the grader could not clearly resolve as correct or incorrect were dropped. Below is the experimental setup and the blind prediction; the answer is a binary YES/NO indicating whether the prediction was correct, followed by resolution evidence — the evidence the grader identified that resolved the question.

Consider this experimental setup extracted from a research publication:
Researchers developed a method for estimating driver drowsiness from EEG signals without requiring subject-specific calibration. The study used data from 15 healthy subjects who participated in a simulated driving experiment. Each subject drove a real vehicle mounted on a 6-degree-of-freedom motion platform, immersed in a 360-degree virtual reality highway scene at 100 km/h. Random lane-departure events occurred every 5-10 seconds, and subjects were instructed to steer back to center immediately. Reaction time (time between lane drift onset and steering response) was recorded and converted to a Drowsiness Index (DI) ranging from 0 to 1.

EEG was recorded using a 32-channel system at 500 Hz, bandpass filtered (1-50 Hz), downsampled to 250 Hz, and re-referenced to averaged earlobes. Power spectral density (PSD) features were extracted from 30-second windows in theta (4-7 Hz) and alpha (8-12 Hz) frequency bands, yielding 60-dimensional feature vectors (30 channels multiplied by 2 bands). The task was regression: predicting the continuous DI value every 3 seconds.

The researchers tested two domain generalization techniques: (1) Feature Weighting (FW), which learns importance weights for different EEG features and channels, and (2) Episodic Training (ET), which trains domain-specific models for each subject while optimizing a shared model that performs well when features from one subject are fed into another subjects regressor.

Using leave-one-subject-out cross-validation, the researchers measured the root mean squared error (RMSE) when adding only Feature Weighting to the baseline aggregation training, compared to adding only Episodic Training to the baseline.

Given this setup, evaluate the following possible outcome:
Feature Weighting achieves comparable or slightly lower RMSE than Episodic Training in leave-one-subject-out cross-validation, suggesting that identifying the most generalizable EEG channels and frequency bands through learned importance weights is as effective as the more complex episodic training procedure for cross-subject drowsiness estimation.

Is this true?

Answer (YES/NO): YES